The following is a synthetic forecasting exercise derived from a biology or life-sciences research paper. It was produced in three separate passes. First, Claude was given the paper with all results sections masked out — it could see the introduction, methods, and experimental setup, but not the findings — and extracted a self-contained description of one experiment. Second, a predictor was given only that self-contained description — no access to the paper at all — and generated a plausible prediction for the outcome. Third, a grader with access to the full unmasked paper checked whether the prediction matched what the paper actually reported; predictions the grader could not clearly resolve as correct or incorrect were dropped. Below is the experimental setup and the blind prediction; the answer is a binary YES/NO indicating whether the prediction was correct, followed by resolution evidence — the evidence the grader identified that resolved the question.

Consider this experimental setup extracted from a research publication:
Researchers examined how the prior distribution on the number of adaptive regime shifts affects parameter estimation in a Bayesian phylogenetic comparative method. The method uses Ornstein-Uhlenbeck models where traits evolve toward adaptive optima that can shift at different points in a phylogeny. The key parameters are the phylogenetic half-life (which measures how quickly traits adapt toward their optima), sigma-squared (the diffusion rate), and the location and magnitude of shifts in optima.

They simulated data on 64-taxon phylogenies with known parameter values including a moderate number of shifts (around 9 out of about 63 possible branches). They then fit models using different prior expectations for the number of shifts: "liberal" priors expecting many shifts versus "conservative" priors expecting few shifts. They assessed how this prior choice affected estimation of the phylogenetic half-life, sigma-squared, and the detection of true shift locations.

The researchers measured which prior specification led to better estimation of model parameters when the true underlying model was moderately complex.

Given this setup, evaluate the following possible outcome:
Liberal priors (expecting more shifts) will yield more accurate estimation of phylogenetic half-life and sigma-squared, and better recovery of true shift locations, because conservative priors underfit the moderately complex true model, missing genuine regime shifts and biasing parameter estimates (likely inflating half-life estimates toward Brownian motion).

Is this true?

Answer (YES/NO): YES